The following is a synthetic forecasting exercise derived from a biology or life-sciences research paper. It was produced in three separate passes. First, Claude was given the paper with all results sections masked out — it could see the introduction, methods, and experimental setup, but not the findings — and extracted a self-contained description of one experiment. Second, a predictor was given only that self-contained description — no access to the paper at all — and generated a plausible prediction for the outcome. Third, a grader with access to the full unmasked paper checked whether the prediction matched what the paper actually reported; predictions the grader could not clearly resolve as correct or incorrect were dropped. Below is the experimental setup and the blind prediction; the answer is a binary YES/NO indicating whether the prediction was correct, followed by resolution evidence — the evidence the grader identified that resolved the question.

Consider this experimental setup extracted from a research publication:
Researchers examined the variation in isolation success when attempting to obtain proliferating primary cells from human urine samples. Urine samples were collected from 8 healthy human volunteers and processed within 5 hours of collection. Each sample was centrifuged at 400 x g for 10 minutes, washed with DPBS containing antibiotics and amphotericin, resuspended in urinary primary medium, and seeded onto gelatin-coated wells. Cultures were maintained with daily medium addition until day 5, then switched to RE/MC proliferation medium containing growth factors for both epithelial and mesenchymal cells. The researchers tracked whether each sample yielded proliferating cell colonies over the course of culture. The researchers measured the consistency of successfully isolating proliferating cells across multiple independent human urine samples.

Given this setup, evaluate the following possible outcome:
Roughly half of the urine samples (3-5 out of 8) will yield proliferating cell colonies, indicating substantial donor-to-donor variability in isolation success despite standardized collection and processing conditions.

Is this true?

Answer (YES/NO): YES